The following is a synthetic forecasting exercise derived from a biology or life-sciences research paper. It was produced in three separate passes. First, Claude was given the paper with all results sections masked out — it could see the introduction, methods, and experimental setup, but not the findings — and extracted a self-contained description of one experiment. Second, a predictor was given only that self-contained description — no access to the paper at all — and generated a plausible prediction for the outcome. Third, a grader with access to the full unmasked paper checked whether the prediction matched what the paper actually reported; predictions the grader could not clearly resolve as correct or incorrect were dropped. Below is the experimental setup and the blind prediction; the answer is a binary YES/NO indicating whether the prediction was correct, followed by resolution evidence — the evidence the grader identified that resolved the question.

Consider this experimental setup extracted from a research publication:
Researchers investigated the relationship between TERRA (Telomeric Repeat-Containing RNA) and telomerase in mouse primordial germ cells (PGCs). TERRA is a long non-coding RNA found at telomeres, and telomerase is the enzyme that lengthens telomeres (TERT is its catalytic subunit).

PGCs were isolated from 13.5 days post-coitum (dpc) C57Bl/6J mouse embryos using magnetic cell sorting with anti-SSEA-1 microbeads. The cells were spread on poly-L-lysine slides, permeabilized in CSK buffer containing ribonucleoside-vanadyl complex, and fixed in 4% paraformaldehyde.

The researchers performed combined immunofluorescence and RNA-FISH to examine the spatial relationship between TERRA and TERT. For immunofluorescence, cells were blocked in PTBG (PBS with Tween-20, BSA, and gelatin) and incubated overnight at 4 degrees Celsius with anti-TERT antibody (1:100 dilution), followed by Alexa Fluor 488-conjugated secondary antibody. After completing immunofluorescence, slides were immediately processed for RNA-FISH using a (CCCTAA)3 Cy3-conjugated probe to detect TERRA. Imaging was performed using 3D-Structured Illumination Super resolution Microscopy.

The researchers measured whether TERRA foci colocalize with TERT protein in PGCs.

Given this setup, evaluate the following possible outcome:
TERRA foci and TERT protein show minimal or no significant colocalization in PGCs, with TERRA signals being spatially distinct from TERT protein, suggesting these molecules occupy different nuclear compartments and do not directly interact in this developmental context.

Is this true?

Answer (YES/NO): NO